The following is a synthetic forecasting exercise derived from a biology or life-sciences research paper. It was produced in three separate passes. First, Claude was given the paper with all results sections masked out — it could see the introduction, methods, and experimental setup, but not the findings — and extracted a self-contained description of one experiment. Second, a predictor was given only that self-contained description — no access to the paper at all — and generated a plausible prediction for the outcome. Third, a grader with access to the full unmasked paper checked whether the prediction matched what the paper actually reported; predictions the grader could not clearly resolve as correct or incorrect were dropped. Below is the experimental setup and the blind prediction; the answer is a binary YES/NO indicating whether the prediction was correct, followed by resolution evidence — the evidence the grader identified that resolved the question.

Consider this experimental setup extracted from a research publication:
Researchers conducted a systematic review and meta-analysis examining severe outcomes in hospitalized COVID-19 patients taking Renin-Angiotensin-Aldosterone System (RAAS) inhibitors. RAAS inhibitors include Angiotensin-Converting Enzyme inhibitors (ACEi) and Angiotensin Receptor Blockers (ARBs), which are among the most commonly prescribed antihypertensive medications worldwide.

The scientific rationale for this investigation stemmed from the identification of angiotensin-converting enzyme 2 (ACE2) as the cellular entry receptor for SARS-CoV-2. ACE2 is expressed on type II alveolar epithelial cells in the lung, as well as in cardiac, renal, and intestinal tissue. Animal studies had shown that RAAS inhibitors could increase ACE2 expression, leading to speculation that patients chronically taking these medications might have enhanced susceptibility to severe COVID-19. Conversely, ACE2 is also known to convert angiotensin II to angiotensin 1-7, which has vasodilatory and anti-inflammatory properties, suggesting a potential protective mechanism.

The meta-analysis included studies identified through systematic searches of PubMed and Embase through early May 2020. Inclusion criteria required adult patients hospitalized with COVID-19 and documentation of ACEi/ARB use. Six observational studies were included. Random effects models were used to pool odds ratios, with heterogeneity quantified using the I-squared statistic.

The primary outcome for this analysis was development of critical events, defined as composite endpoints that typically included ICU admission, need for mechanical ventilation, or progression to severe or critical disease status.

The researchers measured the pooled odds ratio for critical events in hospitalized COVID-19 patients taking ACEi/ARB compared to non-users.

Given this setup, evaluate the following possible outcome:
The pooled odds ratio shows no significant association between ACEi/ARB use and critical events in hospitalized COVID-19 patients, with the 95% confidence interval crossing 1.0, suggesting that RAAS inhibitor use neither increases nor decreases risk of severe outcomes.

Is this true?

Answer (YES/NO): YES